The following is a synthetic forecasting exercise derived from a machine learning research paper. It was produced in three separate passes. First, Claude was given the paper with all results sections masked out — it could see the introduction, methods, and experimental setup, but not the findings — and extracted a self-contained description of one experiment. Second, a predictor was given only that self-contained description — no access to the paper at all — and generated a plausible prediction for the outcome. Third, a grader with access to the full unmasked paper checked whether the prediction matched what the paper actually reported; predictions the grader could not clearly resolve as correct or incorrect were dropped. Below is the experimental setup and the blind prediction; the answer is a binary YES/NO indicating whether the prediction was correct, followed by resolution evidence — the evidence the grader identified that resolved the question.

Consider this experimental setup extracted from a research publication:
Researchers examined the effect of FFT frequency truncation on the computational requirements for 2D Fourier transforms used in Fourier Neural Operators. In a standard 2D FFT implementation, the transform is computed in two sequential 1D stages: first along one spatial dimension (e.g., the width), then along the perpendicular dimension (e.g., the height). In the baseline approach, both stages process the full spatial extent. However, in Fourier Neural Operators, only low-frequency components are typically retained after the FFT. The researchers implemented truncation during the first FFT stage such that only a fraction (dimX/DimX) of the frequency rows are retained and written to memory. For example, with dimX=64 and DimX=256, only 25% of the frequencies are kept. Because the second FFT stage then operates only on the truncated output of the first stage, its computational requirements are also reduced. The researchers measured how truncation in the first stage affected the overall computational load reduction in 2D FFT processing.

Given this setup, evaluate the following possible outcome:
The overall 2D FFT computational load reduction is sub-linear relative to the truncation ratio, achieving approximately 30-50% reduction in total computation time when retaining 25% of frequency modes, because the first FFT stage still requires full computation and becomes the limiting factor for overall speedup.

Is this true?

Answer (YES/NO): NO